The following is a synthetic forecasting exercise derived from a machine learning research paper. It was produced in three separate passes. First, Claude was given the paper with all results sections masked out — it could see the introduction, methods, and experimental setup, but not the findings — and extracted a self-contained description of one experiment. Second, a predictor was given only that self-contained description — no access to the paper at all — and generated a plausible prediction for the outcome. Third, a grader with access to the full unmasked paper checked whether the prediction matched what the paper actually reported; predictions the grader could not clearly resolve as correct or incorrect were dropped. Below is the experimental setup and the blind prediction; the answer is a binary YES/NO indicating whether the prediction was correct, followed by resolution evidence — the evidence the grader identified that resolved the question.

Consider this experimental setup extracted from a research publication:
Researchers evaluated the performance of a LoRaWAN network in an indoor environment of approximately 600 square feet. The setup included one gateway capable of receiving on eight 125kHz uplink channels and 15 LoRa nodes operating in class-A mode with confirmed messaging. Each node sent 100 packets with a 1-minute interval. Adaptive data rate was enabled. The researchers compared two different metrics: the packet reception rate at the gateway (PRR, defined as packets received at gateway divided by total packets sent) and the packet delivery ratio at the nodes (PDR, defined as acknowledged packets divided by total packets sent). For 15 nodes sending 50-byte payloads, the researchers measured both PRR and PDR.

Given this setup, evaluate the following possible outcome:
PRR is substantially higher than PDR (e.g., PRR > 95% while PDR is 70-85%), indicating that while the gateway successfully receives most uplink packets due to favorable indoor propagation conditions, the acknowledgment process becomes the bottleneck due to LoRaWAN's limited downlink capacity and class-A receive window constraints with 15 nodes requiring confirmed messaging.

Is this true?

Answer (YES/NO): NO